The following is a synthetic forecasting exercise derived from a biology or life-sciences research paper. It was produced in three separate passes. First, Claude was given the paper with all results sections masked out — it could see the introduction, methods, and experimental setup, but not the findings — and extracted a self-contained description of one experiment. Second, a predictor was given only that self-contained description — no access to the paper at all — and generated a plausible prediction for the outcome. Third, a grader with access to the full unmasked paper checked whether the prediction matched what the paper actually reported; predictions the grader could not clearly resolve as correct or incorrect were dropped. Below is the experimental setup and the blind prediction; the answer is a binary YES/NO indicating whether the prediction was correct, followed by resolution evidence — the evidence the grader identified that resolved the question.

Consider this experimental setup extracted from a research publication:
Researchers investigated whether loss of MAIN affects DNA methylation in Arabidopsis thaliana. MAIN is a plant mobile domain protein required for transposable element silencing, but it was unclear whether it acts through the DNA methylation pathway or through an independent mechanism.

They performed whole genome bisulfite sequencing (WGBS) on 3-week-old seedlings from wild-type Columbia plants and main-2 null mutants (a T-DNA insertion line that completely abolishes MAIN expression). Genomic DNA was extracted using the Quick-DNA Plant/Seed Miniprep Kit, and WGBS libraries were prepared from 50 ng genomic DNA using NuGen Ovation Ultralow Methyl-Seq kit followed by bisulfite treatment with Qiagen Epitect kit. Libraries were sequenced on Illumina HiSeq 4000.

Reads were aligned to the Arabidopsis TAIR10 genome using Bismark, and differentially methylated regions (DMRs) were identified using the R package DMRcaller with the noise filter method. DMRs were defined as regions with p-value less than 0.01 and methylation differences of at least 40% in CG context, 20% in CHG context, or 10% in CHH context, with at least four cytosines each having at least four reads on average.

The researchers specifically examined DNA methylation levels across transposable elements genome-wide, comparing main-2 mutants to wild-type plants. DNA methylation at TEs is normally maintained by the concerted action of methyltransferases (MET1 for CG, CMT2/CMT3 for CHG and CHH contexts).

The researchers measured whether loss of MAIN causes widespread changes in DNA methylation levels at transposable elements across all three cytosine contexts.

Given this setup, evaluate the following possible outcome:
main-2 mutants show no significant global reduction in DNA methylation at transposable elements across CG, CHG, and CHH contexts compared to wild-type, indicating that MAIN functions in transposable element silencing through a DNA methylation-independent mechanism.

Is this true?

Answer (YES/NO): YES